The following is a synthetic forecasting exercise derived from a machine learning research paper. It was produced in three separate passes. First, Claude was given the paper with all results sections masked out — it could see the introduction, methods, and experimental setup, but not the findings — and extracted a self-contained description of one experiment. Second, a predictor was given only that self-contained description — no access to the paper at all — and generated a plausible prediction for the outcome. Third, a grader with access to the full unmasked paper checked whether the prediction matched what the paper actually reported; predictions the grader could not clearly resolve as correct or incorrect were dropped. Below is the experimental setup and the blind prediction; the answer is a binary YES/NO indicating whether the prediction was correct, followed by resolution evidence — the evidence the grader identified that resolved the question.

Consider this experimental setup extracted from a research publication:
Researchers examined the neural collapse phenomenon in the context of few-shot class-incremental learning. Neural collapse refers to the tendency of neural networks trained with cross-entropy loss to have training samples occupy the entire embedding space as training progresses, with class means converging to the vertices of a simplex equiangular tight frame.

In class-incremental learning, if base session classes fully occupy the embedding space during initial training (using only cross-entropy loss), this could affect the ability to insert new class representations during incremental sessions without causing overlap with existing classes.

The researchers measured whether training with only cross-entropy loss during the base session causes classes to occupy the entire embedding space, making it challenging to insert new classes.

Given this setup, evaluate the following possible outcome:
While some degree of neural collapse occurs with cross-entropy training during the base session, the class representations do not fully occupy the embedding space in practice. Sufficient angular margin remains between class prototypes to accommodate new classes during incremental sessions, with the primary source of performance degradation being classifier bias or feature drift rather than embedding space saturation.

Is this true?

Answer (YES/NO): NO